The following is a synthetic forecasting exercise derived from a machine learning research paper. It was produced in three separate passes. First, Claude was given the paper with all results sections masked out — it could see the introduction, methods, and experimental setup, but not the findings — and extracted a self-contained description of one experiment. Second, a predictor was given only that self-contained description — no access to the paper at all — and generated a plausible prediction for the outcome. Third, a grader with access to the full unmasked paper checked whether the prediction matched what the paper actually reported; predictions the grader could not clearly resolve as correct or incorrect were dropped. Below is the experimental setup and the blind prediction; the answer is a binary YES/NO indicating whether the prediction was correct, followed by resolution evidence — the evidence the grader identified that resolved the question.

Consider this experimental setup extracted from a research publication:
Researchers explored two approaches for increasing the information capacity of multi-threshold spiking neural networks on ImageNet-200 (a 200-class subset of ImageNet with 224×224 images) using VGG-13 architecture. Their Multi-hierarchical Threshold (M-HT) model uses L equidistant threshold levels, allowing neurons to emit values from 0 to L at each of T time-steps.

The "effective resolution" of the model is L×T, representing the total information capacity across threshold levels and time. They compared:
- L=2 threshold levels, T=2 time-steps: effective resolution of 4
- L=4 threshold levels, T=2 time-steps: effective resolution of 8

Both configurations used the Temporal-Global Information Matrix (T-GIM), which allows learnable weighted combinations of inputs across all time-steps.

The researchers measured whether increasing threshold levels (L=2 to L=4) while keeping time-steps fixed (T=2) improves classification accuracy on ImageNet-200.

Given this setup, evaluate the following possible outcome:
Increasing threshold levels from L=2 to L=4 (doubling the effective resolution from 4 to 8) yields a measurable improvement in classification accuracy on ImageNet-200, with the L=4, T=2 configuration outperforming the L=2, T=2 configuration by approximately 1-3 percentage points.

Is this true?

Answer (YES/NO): NO